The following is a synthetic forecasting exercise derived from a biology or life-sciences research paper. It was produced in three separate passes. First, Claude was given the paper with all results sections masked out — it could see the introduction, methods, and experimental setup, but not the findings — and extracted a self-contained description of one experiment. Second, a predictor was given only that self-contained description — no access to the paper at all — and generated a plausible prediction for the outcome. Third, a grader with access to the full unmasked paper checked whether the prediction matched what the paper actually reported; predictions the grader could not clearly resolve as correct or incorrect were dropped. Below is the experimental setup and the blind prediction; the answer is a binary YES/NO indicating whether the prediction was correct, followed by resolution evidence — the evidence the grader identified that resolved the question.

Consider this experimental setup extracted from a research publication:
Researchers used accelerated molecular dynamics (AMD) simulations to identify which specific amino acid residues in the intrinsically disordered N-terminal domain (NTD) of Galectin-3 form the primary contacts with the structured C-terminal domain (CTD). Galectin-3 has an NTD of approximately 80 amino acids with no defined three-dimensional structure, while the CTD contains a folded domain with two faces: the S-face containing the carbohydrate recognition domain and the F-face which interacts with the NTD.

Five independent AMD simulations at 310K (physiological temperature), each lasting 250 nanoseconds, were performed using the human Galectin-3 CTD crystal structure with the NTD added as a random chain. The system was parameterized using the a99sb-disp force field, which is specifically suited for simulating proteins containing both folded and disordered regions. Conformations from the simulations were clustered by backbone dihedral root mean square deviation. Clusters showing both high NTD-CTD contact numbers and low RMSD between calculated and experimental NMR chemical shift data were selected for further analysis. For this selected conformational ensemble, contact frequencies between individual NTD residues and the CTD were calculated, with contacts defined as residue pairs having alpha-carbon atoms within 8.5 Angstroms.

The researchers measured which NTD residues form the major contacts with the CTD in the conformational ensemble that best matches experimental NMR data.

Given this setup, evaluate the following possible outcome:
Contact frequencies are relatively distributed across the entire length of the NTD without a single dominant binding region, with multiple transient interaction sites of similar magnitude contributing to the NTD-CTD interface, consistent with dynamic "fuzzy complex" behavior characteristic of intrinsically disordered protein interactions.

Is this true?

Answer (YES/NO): NO